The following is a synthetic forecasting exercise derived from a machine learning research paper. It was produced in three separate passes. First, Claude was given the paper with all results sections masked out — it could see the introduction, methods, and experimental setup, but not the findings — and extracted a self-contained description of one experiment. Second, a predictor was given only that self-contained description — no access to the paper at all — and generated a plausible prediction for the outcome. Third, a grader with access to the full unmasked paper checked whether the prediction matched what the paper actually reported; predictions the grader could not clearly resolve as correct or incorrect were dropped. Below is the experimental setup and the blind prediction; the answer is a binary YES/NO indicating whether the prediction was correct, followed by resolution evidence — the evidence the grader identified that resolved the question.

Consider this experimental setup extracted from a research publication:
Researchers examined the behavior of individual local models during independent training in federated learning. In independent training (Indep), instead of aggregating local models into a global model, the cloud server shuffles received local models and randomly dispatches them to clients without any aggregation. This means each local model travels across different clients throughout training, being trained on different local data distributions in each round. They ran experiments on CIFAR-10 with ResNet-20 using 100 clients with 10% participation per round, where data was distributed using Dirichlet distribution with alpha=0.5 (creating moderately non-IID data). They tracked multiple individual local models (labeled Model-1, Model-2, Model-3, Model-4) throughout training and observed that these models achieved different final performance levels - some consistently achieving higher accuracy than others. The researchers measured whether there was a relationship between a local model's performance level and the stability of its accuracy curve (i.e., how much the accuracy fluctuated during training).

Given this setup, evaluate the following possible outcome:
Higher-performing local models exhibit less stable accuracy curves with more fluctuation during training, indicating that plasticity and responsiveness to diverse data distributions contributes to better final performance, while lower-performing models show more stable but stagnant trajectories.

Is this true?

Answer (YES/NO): NO